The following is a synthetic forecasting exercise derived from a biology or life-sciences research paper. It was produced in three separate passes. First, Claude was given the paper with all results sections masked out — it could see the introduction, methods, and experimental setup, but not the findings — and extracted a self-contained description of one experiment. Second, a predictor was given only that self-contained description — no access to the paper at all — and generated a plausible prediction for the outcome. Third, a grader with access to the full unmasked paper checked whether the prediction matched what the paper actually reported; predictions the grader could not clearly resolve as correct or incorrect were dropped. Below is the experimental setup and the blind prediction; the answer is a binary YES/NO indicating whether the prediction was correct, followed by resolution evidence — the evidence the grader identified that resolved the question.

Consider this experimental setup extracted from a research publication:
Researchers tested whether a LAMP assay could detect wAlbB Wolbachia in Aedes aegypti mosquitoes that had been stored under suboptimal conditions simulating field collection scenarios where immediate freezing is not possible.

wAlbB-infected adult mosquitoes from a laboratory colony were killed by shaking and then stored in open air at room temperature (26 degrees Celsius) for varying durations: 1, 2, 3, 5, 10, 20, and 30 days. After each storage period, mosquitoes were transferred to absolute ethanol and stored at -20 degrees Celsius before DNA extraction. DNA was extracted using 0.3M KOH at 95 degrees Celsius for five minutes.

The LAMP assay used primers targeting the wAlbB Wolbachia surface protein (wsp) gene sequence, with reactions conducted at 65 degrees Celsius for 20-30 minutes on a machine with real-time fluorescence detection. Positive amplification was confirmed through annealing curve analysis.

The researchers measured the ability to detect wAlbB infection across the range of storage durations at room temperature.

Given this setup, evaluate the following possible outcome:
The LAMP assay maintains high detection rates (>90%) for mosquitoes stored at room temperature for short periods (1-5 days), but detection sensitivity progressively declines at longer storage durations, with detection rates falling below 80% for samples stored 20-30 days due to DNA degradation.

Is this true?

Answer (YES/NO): NO